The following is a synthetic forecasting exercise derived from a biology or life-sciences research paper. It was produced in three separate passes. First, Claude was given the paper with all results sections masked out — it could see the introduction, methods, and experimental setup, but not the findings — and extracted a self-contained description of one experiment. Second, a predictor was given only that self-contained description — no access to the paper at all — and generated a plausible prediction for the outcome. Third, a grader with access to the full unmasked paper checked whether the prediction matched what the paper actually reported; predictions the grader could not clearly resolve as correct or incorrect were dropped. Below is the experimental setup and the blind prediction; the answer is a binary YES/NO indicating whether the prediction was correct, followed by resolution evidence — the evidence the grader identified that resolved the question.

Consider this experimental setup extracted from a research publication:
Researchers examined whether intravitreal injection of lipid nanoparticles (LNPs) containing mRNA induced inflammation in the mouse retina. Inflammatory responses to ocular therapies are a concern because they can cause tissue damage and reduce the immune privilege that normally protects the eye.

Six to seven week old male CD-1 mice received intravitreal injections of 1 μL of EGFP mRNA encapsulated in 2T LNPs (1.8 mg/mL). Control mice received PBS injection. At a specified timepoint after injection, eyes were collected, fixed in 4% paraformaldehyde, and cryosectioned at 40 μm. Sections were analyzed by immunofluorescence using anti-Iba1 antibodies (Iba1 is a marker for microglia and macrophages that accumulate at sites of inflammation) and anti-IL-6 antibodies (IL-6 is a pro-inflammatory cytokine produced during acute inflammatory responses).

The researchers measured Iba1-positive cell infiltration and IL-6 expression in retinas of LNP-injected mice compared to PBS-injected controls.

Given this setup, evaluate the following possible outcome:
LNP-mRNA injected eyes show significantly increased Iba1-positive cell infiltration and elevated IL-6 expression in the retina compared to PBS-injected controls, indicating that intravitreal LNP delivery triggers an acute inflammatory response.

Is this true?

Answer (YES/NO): NO